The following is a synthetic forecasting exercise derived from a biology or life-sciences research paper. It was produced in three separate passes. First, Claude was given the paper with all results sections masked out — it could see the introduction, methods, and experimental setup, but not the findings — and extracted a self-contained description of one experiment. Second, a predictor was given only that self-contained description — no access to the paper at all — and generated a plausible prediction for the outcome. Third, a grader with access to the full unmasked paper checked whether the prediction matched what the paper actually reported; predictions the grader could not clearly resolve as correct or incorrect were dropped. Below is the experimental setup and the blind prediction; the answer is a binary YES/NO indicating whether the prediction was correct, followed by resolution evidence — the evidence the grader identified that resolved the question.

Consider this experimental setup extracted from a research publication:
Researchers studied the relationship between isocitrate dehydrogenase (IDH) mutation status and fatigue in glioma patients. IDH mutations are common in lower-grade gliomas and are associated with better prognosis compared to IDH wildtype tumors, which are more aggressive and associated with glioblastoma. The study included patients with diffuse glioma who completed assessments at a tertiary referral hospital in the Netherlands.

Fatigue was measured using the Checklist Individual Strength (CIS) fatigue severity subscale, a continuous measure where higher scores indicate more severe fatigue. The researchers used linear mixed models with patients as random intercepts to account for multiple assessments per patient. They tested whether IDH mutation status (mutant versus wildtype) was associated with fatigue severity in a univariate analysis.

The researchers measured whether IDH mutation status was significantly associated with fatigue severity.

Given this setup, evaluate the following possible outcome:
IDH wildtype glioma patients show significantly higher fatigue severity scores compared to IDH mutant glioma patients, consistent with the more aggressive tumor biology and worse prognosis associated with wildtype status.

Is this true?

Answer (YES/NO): NO